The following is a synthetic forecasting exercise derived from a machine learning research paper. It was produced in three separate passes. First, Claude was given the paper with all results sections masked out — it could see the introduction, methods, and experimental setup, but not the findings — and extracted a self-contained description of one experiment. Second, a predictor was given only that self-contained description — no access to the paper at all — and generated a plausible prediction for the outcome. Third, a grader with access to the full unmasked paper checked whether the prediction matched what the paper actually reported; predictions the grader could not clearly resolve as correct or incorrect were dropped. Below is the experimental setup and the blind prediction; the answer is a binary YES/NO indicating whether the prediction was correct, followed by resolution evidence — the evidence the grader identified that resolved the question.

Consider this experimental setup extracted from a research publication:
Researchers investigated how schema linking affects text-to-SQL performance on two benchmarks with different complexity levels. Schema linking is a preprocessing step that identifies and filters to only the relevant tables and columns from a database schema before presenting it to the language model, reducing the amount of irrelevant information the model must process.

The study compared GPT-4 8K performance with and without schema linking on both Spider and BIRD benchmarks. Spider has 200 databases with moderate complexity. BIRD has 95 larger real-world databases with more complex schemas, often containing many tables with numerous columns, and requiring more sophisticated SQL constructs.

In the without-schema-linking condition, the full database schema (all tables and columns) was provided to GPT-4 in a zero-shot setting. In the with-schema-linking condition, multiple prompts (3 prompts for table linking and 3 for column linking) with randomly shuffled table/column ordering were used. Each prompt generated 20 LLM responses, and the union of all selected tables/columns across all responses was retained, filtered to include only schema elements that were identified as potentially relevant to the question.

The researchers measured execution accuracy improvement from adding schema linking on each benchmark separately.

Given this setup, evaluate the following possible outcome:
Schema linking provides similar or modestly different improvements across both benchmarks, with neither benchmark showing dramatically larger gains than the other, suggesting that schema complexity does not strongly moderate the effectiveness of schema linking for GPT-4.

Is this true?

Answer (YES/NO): YES